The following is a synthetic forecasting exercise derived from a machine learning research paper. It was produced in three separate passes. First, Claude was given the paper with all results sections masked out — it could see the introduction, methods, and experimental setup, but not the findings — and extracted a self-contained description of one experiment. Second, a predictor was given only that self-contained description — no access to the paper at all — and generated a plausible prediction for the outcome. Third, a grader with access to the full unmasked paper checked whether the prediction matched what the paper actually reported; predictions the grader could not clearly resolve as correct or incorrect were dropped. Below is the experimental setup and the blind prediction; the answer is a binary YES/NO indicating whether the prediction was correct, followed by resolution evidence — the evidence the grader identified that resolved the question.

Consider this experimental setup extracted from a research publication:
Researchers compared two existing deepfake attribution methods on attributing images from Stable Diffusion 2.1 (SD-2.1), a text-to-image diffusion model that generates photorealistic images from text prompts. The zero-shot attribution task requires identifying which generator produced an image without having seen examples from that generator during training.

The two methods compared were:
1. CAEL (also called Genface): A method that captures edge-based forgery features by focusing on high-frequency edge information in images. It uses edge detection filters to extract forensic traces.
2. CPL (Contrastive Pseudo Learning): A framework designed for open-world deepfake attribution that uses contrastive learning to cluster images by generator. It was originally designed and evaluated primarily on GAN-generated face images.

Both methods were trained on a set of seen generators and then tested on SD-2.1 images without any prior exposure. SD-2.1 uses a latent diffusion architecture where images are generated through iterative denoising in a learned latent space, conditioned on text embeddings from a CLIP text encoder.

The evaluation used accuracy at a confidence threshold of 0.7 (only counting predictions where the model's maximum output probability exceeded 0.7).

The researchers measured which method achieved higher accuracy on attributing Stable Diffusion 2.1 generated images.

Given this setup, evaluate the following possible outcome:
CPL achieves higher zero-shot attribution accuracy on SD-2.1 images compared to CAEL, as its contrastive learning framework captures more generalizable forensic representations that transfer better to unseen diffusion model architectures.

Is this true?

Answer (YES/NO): NO